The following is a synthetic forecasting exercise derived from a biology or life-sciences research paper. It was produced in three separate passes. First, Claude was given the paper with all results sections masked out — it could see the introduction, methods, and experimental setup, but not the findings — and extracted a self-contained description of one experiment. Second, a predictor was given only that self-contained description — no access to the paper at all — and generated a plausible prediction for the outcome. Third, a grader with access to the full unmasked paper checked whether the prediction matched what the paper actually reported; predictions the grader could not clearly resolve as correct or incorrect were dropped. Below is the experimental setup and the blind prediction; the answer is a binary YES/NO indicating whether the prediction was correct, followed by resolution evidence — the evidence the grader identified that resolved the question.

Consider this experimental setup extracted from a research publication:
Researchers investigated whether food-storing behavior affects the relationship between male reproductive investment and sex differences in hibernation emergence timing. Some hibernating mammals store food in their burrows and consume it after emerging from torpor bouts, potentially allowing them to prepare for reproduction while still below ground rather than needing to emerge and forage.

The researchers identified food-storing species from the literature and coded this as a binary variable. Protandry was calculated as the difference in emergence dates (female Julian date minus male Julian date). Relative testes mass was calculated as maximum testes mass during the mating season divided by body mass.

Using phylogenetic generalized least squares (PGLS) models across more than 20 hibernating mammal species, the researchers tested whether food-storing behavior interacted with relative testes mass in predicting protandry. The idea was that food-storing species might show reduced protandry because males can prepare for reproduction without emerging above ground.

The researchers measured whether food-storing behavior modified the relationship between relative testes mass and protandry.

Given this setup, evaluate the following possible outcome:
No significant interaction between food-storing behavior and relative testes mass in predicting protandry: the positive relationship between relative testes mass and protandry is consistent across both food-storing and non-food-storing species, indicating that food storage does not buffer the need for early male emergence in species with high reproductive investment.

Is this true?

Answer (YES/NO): YES